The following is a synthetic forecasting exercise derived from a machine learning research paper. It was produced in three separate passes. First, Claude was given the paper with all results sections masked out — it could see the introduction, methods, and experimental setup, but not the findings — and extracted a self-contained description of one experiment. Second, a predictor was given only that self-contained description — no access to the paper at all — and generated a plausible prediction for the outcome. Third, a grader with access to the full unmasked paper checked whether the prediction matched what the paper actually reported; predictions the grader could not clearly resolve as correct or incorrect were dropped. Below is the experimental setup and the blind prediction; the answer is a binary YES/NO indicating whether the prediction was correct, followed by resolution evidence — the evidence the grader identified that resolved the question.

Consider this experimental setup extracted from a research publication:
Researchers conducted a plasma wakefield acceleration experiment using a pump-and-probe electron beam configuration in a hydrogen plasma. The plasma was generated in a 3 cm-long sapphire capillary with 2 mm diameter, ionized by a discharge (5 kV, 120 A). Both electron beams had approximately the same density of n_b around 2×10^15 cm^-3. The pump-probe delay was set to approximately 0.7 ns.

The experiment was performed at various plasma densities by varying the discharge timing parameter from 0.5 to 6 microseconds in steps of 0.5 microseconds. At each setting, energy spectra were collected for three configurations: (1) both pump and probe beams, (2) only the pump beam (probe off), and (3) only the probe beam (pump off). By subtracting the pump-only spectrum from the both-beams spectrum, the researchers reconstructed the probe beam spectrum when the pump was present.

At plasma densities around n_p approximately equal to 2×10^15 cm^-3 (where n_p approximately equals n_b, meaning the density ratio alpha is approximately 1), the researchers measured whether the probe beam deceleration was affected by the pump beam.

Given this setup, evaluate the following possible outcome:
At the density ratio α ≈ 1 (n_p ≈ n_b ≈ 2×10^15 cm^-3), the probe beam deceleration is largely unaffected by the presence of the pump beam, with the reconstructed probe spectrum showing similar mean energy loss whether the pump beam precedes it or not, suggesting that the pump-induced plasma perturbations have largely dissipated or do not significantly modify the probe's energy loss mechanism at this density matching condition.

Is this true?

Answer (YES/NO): YES